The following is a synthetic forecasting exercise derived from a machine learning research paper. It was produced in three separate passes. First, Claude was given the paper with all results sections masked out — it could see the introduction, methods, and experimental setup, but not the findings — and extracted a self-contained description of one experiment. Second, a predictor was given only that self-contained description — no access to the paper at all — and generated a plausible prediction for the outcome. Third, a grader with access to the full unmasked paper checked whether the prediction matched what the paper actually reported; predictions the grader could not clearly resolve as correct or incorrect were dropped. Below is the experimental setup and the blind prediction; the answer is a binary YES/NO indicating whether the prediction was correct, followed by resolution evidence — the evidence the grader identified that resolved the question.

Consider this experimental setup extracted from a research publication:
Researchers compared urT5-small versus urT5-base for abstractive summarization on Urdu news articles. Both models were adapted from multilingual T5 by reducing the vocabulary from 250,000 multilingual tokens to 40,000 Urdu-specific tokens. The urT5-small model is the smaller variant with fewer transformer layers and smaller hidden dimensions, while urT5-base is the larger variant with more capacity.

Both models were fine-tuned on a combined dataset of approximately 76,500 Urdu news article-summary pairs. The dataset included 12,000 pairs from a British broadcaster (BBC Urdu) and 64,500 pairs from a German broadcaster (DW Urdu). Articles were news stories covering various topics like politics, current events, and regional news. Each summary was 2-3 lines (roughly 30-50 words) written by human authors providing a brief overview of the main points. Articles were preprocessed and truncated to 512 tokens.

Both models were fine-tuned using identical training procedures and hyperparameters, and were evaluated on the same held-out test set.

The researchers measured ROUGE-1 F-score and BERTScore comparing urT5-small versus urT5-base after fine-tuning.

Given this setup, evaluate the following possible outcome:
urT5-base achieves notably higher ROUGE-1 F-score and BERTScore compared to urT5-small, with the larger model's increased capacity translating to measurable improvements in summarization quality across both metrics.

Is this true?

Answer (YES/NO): YES